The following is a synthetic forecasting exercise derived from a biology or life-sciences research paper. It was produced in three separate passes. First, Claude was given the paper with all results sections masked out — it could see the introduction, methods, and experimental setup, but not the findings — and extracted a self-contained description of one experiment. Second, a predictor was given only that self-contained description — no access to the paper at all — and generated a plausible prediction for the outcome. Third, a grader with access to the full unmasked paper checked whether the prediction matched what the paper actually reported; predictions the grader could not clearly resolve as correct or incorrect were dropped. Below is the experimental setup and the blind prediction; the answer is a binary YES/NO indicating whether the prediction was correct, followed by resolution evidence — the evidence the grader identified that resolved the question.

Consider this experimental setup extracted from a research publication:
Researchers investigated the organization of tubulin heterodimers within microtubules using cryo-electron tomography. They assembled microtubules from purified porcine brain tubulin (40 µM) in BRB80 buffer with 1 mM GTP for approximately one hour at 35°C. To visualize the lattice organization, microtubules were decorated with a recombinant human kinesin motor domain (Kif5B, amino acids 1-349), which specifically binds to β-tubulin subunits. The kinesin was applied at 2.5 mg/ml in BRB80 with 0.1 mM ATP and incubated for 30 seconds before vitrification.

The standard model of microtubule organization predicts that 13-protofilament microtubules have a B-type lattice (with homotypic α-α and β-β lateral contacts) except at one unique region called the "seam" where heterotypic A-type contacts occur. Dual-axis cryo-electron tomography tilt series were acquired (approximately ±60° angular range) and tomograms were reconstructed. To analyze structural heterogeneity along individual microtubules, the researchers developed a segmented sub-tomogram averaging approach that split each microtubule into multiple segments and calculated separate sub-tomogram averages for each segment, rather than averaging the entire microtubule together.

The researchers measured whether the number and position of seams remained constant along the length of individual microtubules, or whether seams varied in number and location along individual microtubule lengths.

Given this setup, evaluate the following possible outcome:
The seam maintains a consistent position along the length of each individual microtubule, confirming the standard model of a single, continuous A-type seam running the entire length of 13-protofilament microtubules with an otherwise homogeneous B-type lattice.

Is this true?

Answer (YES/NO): NO